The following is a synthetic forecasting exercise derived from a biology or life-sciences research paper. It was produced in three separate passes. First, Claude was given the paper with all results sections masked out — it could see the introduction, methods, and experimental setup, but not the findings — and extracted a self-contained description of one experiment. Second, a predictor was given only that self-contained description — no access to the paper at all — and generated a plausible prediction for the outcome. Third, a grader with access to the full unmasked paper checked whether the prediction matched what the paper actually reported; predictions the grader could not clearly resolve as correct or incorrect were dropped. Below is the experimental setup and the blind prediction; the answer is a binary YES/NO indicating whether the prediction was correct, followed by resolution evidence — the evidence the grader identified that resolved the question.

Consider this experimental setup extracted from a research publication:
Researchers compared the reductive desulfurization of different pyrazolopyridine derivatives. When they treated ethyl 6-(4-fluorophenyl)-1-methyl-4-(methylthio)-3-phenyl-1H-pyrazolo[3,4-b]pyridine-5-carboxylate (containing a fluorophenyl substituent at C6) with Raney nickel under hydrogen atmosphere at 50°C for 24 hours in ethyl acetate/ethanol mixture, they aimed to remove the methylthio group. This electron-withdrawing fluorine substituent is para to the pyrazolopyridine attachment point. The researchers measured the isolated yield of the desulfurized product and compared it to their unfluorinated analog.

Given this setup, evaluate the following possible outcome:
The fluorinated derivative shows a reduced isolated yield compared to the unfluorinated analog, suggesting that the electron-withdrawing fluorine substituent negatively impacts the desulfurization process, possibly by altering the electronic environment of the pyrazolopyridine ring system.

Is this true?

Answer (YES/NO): NO